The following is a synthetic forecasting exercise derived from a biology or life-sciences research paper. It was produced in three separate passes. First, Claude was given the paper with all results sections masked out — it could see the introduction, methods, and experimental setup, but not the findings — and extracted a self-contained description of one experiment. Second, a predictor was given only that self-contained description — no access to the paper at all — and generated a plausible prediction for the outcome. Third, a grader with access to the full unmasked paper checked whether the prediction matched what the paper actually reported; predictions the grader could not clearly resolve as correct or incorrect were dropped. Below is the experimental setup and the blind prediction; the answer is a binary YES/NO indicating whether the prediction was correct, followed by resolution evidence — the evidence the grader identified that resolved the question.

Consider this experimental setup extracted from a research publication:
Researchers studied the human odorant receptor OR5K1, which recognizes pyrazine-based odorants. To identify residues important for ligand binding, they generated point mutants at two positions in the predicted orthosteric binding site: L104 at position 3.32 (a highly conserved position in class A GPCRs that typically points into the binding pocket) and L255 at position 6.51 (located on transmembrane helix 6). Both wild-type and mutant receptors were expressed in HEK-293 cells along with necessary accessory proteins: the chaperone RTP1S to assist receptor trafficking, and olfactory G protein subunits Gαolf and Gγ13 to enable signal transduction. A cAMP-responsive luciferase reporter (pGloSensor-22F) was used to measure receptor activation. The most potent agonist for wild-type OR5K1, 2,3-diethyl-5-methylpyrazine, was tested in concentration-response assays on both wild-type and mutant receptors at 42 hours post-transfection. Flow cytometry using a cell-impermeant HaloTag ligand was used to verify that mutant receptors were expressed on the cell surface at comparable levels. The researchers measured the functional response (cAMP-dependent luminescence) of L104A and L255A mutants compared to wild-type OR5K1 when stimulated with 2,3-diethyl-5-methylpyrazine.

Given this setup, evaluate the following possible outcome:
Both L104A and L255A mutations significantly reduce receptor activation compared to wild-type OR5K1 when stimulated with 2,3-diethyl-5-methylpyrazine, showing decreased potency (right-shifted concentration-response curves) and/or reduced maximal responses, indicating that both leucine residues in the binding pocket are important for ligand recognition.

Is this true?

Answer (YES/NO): YES